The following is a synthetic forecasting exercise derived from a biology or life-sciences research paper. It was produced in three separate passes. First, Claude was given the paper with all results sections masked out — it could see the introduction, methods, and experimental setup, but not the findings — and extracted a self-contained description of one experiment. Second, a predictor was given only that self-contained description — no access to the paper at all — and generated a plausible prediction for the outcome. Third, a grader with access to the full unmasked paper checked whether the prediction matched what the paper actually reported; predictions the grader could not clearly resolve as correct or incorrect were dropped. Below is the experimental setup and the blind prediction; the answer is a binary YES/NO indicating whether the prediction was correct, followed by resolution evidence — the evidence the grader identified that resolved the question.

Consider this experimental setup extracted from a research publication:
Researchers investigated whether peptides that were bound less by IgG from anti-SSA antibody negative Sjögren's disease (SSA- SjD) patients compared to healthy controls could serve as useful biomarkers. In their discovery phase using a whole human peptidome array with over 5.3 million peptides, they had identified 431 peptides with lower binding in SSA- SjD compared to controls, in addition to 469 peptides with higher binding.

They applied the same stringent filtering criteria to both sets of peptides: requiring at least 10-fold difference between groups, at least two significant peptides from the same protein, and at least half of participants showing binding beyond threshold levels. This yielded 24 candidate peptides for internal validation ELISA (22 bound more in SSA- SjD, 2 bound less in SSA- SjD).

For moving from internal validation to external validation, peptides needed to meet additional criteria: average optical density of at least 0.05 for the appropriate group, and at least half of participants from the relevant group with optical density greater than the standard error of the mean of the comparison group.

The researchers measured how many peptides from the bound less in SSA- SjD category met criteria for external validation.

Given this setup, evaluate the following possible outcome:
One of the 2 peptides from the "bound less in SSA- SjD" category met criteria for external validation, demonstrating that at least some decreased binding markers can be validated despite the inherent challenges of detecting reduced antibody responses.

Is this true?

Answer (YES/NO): NO